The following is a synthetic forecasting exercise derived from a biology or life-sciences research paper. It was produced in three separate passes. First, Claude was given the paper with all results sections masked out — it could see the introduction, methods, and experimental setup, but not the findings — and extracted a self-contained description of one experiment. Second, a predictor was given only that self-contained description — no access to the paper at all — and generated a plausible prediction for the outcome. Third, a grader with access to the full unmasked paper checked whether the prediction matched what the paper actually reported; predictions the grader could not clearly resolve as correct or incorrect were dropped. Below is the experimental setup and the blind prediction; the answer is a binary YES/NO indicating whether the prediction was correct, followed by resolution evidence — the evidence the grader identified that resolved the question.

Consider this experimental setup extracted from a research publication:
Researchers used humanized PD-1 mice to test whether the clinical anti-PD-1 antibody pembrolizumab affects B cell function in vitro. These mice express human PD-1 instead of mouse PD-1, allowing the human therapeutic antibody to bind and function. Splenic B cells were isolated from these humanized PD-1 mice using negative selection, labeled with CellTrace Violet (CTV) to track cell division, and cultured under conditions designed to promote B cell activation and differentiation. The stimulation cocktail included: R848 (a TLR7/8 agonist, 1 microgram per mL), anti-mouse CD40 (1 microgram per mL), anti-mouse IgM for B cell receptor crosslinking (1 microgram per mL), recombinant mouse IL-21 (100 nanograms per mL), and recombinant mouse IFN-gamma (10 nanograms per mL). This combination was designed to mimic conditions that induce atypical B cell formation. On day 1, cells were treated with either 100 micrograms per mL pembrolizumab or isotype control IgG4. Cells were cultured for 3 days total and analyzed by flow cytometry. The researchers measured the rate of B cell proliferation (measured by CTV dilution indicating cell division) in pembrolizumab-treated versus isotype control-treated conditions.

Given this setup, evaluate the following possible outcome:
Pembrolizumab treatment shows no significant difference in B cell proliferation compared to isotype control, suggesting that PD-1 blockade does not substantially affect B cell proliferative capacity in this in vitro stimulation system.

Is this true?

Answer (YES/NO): YES